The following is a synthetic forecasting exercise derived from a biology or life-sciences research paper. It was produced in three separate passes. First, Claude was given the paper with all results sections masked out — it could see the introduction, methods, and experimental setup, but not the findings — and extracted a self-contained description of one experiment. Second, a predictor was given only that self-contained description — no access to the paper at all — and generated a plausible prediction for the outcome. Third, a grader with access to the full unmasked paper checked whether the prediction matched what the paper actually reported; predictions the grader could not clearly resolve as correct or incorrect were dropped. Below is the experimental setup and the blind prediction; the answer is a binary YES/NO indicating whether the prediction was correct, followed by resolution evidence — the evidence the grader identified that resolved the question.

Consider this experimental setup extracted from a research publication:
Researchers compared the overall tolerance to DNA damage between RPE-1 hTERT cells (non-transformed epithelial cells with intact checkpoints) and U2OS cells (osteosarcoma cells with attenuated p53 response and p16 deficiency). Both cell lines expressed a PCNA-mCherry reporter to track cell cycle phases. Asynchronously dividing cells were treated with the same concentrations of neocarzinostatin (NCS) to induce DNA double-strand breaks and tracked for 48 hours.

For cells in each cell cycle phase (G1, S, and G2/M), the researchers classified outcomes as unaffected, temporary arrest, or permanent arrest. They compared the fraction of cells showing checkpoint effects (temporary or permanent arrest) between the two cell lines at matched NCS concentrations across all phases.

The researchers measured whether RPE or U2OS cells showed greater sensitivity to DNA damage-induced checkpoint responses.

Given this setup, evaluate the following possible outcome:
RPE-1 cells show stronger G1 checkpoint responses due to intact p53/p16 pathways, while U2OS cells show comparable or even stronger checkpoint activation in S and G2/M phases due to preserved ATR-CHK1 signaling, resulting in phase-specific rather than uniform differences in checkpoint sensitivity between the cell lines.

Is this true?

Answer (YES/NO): NO